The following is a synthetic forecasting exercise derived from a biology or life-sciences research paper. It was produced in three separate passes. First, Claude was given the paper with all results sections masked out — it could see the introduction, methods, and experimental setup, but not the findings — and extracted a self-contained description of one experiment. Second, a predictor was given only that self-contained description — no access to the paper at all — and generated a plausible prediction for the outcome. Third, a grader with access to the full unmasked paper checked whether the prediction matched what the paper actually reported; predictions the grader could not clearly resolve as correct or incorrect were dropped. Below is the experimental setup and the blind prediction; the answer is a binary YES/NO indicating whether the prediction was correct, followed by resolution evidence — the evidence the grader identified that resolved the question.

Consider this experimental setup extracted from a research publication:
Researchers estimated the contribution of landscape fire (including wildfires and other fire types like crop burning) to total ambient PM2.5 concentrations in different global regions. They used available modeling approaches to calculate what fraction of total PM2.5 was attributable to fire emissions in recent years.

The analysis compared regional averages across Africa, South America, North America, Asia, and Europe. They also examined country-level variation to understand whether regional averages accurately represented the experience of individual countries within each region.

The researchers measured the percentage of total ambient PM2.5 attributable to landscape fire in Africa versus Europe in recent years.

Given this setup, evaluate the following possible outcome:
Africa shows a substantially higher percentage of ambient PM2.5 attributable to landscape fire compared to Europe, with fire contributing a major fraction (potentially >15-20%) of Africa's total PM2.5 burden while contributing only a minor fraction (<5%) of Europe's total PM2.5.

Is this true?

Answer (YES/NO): NO